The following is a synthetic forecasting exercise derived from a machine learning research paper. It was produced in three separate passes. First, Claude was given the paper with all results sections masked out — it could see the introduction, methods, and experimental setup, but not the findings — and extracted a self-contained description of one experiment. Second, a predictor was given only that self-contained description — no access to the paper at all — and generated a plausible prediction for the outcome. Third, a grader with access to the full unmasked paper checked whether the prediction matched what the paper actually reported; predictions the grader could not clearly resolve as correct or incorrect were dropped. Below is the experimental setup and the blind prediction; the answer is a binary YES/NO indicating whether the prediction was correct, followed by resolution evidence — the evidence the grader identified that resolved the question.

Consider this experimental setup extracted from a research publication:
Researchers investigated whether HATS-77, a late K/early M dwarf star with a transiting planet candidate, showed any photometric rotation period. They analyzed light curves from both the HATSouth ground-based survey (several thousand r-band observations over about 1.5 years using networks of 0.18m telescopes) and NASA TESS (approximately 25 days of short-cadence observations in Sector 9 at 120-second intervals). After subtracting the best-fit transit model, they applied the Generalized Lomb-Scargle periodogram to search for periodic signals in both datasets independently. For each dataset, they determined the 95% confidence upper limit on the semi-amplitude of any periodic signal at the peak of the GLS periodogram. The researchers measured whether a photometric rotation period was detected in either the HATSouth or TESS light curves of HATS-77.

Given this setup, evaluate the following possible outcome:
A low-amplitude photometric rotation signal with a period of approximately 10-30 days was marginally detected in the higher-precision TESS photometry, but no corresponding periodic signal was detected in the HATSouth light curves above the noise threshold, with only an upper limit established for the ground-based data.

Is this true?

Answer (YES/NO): NO